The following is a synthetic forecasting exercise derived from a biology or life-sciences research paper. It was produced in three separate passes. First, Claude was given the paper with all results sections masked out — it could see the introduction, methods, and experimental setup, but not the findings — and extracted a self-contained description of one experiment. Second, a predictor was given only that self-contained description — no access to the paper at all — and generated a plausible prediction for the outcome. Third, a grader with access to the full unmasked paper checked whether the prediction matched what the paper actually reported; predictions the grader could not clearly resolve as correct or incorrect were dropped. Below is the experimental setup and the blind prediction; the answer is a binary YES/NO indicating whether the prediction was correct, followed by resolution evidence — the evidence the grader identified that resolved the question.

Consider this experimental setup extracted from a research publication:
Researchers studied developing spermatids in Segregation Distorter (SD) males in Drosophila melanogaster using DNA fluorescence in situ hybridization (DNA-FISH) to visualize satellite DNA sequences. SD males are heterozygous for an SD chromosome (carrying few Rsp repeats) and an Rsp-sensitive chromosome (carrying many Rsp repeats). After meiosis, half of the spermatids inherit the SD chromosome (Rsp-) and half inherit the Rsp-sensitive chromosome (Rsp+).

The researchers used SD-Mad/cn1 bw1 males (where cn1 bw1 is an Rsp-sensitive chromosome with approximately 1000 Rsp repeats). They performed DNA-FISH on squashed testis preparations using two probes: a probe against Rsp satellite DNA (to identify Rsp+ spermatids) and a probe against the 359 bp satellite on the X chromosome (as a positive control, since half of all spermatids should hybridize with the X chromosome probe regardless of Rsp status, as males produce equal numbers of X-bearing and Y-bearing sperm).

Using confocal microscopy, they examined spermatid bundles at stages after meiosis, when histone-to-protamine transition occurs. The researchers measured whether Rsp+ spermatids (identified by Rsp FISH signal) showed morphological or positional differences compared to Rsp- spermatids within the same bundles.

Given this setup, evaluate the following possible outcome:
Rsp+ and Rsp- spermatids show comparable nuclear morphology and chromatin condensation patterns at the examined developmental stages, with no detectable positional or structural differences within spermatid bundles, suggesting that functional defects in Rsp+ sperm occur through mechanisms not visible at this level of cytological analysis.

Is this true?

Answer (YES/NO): NO